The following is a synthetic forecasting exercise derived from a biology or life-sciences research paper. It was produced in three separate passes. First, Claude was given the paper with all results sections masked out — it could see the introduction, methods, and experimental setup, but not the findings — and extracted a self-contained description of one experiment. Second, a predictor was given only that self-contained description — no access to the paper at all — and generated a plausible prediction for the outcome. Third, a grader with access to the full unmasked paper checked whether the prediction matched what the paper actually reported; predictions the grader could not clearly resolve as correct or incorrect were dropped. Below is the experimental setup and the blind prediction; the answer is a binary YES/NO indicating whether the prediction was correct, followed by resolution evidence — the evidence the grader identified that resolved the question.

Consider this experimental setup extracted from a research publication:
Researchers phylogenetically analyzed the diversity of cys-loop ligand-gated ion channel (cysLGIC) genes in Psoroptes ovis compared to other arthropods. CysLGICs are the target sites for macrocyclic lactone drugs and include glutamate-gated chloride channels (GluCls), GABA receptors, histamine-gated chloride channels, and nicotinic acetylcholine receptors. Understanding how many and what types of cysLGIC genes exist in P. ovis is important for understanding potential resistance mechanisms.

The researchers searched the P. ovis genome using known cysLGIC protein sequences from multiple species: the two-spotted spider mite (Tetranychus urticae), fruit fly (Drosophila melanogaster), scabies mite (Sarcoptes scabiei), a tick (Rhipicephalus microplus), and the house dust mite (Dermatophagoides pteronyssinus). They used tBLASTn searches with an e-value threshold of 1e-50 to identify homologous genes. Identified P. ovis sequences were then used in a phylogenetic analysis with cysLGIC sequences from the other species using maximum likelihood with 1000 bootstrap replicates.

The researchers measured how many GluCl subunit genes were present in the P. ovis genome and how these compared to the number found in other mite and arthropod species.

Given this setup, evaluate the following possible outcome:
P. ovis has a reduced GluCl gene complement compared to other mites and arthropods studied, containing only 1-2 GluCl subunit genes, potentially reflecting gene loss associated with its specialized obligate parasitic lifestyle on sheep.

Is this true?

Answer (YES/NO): NO